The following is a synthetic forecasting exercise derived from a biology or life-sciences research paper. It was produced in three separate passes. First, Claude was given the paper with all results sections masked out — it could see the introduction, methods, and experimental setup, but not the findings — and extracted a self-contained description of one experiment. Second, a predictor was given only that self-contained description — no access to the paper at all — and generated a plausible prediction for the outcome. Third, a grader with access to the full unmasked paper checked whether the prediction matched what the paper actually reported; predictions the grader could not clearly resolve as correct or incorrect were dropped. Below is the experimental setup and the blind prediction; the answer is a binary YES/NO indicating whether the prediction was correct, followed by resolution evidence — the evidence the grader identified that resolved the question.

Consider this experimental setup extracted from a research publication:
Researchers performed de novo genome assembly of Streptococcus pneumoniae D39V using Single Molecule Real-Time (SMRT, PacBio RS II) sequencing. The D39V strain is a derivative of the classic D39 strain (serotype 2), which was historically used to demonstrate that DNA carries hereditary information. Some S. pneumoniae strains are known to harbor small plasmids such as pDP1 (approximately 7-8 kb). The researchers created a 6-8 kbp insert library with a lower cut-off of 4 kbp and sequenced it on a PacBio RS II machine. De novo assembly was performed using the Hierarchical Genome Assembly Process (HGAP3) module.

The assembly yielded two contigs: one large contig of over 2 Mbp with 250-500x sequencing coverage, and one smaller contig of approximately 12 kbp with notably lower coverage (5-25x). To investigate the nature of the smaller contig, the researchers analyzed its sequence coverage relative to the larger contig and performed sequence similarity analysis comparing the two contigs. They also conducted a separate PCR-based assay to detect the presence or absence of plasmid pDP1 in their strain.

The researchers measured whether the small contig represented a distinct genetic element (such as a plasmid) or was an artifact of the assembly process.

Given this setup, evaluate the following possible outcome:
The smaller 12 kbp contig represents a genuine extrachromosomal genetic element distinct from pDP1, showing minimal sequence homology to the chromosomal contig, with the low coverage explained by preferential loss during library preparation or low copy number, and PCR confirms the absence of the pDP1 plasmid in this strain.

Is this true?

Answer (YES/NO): NO